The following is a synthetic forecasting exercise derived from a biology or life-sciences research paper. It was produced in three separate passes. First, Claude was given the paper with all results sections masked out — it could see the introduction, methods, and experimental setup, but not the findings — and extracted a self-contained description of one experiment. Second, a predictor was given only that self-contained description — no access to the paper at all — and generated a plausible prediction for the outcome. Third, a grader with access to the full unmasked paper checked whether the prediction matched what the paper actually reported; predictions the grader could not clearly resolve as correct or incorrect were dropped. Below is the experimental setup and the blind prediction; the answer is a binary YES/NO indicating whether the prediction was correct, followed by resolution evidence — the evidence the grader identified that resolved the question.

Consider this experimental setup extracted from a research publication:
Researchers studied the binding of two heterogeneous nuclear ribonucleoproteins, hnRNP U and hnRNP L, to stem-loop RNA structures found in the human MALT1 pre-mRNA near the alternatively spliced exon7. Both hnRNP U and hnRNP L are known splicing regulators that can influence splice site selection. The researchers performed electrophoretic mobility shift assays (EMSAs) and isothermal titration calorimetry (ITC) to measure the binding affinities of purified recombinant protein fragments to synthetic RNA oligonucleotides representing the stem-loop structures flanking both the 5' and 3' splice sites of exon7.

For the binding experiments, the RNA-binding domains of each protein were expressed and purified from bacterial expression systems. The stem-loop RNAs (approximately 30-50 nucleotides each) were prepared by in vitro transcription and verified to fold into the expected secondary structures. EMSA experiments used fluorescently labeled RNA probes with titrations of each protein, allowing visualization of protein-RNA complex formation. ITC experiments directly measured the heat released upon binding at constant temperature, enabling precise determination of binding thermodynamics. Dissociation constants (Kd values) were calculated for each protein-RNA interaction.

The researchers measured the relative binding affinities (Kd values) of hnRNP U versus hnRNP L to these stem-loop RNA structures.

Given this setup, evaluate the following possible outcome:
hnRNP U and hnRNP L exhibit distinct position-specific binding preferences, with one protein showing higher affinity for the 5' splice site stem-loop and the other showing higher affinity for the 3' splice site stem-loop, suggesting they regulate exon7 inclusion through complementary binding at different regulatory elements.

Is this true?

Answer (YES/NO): NO